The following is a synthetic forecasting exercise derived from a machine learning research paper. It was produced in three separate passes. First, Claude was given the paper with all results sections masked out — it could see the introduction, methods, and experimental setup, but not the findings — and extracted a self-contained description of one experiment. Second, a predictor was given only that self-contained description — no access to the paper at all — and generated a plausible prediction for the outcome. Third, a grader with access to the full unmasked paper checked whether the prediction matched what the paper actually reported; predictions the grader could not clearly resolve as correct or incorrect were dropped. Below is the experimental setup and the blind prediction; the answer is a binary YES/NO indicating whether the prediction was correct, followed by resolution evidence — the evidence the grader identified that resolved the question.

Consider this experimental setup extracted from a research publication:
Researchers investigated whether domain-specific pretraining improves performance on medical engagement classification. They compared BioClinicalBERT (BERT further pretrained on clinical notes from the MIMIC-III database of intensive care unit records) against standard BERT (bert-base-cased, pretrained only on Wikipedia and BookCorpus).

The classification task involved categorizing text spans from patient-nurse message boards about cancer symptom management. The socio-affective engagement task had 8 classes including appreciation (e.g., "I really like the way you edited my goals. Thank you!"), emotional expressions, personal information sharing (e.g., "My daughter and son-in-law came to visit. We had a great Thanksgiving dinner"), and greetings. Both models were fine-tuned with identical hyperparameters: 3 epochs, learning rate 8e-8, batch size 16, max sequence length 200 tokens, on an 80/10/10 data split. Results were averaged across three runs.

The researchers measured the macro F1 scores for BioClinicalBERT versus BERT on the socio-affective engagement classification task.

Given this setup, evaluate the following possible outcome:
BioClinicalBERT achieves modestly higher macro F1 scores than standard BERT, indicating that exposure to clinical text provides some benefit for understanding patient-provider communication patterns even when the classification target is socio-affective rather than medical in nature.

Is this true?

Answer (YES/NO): YES